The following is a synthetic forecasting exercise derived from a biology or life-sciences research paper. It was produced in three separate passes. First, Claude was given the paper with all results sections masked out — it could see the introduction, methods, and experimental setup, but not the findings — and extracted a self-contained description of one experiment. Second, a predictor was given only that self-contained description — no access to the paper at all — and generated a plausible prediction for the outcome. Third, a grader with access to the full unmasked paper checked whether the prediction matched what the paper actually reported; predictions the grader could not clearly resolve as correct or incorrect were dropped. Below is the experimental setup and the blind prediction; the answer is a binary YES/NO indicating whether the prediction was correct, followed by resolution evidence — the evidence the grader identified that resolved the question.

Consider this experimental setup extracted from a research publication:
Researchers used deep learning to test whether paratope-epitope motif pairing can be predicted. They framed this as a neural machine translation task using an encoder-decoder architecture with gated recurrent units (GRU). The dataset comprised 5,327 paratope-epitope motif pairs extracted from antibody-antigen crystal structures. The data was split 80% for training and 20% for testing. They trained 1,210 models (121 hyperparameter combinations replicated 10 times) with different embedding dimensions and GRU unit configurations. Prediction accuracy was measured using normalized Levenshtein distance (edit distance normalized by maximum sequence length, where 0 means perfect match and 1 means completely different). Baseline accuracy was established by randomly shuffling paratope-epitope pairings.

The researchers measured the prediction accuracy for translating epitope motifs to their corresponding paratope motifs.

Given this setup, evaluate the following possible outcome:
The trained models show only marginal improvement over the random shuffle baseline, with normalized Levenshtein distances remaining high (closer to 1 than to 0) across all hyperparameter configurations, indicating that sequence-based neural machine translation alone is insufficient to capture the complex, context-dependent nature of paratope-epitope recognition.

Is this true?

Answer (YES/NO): NO